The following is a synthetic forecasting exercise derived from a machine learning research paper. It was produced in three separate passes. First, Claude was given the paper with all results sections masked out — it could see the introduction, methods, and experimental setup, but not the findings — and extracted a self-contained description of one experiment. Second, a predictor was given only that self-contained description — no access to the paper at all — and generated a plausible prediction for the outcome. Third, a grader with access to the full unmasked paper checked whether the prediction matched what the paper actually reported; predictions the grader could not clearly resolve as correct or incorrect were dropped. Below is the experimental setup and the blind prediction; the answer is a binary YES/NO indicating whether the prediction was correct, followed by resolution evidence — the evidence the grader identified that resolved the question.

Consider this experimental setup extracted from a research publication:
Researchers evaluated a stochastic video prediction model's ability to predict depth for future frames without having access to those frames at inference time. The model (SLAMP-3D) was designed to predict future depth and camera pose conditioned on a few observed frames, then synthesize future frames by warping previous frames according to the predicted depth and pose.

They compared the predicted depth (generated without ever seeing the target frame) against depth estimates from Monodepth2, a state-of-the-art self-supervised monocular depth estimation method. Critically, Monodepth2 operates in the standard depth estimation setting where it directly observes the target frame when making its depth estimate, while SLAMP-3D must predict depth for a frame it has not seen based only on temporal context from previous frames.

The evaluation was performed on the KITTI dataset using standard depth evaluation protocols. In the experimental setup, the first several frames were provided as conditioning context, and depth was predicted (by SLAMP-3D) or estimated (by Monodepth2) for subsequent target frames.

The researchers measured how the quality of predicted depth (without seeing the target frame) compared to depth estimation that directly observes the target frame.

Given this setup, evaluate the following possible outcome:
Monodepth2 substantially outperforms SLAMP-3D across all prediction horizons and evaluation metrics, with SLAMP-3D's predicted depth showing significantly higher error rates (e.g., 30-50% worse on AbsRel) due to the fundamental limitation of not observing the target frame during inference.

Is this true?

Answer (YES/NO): NO